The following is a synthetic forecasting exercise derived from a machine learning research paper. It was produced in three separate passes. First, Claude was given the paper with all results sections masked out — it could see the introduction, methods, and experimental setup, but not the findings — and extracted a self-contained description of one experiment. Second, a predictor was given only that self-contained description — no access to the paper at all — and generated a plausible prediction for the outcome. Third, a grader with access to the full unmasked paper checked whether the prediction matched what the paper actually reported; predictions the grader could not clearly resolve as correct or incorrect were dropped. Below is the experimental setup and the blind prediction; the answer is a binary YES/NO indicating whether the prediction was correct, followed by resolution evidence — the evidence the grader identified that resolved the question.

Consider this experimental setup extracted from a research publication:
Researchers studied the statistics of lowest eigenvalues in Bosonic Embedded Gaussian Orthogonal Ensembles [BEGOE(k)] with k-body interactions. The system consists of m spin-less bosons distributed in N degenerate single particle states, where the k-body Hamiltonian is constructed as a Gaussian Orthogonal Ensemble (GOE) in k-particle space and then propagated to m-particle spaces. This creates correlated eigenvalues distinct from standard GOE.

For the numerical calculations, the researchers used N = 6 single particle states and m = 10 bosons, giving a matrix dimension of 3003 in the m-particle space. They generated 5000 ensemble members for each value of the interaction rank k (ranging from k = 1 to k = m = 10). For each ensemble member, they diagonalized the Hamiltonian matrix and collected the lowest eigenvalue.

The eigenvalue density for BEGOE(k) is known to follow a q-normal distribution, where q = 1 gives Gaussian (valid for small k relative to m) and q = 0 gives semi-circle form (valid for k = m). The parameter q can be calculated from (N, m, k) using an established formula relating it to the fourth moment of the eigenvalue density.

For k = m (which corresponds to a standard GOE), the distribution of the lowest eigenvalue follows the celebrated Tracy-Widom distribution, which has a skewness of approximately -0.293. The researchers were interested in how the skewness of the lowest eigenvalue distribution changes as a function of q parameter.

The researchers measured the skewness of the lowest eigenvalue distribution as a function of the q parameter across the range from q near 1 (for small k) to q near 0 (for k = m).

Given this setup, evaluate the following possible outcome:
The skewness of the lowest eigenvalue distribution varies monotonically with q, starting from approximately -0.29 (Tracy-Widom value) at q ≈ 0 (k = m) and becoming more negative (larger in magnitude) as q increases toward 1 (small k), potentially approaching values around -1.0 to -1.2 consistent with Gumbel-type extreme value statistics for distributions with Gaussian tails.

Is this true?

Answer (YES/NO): NO